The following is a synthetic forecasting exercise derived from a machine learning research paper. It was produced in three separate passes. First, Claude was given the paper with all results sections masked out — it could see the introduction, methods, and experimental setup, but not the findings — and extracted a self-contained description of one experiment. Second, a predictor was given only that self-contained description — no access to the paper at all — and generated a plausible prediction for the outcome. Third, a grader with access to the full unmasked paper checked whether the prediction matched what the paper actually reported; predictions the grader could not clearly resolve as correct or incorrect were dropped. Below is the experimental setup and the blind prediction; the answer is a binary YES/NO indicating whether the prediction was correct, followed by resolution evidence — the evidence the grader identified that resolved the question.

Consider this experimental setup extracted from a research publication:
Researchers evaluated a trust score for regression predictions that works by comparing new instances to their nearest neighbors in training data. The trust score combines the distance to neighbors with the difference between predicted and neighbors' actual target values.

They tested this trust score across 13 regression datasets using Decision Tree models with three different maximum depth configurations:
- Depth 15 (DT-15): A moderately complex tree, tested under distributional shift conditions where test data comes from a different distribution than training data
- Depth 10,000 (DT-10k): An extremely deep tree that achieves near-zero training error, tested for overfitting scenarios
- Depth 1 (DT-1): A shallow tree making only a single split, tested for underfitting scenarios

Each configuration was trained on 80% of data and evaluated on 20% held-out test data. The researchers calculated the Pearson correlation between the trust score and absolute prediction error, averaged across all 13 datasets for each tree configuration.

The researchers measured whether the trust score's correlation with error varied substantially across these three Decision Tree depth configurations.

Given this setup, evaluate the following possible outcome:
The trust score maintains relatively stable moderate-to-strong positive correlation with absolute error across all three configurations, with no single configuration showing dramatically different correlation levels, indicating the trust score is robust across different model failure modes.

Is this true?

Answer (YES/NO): NO